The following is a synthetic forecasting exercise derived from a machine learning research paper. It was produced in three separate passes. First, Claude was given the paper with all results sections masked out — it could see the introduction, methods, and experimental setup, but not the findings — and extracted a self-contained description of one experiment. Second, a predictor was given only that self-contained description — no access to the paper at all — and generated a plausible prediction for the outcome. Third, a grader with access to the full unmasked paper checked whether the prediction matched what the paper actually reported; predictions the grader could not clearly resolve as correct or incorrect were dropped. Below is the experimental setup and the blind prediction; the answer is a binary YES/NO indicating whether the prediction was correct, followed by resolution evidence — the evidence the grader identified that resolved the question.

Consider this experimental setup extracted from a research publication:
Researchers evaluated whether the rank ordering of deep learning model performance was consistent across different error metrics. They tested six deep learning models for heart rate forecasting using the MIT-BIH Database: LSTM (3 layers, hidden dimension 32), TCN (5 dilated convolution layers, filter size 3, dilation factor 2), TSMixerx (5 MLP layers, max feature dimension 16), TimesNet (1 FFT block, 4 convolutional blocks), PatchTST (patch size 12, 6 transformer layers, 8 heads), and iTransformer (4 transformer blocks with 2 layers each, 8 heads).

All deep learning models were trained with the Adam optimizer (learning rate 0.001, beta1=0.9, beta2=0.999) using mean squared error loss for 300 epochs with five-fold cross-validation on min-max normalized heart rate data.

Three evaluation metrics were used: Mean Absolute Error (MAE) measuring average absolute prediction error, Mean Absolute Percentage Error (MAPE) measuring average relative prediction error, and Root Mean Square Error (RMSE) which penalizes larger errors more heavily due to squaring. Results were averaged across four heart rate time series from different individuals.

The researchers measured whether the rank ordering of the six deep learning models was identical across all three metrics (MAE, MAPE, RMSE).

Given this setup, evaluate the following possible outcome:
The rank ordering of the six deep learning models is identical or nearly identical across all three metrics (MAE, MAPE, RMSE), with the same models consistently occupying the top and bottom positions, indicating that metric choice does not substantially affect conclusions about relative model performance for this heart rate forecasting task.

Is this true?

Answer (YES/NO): YES